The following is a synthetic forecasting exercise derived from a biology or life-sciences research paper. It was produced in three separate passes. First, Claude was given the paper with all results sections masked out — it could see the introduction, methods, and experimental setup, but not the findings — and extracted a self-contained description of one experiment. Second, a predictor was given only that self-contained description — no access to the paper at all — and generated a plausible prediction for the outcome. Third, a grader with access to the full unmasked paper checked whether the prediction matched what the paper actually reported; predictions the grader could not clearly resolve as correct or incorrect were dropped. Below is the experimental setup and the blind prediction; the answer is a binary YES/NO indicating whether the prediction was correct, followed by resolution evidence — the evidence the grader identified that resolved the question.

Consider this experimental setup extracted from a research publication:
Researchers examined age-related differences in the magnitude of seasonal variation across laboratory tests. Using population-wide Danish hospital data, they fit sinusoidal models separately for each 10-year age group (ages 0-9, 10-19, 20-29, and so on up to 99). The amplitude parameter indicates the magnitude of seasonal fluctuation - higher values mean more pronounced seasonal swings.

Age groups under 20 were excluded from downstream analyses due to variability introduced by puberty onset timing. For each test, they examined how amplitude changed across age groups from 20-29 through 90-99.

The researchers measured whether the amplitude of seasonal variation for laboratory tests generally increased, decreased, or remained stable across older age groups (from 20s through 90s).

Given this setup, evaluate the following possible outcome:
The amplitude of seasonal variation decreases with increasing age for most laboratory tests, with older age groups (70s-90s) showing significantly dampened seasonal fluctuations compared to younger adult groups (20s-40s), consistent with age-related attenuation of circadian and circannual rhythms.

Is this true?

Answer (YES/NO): NO